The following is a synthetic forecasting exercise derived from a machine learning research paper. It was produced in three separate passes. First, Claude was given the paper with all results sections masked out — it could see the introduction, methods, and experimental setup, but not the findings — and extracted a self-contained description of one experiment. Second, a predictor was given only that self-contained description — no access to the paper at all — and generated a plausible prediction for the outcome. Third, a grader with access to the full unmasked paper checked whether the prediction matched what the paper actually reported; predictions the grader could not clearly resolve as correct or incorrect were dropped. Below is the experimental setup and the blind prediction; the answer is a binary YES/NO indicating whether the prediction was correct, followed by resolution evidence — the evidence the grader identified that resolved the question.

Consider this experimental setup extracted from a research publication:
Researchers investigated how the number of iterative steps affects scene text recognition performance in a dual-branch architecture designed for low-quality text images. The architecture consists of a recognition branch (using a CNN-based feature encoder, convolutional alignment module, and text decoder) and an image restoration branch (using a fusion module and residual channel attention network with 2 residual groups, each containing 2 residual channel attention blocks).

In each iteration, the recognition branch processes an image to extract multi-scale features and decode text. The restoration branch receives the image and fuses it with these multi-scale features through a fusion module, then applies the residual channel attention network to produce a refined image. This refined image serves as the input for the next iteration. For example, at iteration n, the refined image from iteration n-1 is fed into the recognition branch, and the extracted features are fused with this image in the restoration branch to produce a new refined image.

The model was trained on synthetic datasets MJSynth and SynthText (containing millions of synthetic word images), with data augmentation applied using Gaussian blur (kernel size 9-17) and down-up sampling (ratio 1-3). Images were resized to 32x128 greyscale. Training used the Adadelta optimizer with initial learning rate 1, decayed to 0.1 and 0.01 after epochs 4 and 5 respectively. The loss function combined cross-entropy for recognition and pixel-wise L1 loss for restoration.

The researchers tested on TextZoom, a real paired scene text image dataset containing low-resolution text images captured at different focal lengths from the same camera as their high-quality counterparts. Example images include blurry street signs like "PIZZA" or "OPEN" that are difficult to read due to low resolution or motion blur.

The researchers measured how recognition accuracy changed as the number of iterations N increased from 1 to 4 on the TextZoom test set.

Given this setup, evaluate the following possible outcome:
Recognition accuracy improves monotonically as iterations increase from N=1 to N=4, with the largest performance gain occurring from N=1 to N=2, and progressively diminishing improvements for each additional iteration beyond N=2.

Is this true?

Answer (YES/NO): YES